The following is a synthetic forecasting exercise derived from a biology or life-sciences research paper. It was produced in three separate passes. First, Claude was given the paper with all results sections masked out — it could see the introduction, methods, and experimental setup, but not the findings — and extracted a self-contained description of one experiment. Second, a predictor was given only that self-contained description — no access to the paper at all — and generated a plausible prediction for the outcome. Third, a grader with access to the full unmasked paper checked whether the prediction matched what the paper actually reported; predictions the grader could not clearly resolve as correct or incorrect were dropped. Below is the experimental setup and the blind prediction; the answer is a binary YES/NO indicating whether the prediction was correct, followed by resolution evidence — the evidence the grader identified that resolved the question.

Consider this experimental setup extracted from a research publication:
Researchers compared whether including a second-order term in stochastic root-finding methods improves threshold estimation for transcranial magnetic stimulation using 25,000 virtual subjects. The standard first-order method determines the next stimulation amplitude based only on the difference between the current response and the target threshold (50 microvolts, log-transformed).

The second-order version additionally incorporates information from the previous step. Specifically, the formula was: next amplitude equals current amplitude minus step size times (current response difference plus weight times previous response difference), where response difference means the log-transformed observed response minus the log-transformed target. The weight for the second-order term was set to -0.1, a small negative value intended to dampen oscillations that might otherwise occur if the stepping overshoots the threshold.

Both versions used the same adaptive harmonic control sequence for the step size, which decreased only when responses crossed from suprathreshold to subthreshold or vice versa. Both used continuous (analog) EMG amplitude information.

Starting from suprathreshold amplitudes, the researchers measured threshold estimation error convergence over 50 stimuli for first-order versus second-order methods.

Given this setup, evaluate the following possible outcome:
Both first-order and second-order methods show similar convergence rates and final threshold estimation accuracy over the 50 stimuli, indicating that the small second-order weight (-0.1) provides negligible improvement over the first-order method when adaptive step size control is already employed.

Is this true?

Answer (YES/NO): NO